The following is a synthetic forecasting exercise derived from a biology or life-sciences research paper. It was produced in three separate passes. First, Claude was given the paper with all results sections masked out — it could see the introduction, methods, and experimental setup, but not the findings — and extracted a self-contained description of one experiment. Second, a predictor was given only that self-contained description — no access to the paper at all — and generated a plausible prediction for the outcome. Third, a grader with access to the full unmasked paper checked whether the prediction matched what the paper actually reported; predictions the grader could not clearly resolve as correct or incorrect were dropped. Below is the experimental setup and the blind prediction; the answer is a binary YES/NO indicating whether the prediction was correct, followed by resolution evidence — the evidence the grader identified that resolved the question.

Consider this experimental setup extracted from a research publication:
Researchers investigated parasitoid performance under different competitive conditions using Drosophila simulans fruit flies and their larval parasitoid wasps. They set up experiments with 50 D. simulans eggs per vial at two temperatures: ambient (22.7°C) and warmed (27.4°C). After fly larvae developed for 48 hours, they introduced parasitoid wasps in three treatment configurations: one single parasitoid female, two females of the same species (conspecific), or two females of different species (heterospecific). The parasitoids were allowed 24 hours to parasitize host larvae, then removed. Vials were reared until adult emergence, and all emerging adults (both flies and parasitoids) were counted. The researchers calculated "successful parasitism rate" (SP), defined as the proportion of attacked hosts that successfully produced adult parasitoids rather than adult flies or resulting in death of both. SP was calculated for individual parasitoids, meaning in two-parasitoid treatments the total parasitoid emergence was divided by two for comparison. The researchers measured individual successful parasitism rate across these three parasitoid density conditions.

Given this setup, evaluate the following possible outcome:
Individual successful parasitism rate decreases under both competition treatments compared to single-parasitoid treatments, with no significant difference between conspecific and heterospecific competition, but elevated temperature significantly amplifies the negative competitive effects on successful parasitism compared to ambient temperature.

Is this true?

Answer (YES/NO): NO